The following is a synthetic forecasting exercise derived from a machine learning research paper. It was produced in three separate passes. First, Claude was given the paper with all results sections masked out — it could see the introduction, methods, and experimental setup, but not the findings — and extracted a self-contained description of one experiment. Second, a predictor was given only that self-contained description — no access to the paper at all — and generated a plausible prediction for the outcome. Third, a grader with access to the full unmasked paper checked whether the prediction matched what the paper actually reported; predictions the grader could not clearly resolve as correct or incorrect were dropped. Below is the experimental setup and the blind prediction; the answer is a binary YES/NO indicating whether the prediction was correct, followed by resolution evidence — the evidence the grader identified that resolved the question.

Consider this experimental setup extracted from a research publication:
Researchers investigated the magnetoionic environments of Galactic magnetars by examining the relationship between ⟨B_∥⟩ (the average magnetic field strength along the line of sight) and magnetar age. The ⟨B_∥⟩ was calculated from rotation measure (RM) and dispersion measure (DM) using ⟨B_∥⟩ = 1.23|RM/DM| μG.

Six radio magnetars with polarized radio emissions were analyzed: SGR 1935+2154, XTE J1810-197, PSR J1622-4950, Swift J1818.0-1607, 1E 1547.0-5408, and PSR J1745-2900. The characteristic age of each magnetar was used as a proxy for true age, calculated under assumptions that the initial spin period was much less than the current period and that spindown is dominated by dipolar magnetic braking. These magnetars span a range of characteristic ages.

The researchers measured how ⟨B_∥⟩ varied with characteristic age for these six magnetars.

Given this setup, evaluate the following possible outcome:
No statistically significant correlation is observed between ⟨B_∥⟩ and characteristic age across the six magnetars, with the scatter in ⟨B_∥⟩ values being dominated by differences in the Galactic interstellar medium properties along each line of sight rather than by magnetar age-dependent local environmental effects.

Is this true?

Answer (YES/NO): YES